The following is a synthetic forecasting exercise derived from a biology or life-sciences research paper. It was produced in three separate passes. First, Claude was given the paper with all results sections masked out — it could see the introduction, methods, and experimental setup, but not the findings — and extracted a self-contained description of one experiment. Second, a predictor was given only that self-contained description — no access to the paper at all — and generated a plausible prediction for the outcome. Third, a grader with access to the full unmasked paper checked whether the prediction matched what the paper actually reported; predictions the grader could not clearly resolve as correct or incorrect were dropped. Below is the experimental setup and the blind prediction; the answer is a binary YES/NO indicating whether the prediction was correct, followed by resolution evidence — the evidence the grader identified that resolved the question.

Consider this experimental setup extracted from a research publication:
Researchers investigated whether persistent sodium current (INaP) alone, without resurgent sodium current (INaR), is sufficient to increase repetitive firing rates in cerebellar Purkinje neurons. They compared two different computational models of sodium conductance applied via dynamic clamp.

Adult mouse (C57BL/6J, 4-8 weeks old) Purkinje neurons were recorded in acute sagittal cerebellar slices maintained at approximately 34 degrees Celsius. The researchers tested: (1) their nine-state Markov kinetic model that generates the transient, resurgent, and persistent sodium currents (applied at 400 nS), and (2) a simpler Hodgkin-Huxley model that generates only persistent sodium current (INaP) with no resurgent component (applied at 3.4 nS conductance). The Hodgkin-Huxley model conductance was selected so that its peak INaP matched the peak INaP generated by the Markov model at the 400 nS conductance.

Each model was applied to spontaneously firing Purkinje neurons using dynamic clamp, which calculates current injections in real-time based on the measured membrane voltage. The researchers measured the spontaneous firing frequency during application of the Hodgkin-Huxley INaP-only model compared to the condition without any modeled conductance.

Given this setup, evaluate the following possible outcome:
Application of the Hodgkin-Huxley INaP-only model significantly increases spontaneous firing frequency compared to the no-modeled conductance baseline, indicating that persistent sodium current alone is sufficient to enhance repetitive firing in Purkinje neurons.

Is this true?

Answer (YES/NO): YES